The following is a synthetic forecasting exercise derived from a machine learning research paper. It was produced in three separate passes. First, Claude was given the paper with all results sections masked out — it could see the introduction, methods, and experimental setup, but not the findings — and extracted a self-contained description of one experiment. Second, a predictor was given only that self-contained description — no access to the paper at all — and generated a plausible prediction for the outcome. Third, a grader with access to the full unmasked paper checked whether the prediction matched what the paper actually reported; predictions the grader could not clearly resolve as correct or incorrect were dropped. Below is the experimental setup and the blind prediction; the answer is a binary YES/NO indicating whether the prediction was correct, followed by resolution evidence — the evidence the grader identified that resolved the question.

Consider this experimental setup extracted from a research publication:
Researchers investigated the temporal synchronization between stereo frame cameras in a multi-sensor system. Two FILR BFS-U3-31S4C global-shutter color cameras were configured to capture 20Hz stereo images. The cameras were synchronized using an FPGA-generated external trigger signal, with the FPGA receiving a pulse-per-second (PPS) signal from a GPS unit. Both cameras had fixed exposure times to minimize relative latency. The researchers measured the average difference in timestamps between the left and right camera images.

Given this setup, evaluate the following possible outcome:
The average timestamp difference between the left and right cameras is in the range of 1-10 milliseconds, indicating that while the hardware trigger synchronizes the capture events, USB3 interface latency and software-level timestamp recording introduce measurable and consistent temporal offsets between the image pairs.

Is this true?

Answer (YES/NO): NO